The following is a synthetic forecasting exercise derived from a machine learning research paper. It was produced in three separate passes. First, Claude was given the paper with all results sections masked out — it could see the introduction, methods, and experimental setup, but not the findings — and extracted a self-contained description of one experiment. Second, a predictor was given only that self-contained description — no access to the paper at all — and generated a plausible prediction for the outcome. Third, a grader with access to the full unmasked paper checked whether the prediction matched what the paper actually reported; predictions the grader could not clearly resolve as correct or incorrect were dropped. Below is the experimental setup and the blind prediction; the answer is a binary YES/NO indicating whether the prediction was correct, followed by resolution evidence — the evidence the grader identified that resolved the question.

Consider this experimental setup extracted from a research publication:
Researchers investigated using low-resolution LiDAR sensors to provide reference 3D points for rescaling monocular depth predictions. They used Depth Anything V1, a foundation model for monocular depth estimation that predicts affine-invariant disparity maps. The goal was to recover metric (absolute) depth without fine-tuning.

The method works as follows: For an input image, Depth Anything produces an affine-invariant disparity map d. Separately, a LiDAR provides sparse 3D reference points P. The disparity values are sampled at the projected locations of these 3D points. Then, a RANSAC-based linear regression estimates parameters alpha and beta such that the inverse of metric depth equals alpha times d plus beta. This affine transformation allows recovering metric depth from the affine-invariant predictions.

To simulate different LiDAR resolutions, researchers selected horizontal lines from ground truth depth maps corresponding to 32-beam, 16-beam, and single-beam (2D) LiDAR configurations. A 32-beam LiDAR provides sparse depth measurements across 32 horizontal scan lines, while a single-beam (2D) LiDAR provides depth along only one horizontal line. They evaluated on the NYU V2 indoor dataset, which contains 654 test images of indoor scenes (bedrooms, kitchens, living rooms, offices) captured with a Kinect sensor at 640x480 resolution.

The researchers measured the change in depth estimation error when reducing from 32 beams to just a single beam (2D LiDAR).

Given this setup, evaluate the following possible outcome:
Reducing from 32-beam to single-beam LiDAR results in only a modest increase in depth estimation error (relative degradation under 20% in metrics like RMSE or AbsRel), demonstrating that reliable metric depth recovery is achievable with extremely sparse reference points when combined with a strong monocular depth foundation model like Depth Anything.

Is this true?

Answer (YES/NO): NO